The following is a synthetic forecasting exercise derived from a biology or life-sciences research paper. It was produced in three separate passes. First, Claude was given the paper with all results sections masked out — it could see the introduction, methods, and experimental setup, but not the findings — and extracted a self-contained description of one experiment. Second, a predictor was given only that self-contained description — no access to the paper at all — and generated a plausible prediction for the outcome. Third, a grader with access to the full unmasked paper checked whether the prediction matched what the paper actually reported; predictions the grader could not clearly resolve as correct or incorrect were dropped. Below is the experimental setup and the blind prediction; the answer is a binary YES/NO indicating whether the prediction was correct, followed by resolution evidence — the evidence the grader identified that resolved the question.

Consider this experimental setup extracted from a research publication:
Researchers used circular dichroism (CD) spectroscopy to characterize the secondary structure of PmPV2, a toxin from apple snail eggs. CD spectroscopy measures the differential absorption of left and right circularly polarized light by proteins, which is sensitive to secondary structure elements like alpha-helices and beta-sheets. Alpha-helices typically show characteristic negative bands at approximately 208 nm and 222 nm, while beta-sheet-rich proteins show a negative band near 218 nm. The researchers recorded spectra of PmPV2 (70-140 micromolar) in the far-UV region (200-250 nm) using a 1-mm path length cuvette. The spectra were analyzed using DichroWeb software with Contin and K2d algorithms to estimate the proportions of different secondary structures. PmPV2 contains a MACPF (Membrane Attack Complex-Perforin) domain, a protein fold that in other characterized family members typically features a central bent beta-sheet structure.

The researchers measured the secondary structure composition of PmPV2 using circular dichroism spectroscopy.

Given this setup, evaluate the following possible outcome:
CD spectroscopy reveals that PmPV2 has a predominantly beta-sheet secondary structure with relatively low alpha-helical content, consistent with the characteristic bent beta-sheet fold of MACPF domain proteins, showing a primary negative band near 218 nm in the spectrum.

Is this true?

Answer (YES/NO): NO